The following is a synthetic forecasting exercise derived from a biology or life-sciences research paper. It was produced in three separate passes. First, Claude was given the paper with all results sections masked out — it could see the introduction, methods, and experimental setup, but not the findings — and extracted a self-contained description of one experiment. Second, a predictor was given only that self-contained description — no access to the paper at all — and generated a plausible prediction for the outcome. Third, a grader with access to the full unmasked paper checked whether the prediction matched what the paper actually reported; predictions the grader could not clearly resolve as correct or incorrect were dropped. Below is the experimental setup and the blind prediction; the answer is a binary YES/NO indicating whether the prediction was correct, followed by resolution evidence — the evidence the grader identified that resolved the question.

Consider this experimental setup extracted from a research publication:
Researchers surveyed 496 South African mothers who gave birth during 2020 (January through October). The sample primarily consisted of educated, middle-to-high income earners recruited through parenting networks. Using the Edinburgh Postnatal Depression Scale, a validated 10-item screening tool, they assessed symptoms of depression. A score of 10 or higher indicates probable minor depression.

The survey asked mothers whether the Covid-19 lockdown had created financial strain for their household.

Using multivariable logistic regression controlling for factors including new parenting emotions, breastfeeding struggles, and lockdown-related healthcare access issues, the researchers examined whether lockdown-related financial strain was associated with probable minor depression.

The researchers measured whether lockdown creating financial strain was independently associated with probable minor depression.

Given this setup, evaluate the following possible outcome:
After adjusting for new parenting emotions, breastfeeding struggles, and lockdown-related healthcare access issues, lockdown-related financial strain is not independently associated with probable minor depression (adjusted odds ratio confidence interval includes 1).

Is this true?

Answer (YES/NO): NO